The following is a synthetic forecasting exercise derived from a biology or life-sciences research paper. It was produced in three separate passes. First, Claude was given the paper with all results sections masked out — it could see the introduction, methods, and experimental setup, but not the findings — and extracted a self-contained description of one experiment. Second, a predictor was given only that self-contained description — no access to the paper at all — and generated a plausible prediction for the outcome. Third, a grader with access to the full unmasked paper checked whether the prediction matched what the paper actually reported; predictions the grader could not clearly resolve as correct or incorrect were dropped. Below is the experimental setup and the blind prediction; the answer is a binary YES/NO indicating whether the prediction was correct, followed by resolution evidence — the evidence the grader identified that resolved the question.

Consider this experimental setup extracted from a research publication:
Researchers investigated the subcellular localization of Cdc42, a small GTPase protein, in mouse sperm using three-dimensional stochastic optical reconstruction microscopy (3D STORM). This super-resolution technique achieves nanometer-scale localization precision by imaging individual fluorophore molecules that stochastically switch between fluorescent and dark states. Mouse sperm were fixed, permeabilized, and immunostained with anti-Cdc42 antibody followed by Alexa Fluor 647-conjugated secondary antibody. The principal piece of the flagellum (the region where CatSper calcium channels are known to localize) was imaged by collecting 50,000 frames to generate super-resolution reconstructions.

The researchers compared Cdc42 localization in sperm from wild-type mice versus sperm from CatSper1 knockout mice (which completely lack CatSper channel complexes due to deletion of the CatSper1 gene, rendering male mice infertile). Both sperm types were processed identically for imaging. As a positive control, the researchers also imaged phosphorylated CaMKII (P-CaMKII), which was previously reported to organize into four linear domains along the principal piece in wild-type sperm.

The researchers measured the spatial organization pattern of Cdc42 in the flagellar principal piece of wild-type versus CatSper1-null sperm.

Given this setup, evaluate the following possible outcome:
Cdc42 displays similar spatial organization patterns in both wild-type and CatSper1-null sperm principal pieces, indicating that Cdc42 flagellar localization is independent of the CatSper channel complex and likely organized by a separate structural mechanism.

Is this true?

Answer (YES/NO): NO